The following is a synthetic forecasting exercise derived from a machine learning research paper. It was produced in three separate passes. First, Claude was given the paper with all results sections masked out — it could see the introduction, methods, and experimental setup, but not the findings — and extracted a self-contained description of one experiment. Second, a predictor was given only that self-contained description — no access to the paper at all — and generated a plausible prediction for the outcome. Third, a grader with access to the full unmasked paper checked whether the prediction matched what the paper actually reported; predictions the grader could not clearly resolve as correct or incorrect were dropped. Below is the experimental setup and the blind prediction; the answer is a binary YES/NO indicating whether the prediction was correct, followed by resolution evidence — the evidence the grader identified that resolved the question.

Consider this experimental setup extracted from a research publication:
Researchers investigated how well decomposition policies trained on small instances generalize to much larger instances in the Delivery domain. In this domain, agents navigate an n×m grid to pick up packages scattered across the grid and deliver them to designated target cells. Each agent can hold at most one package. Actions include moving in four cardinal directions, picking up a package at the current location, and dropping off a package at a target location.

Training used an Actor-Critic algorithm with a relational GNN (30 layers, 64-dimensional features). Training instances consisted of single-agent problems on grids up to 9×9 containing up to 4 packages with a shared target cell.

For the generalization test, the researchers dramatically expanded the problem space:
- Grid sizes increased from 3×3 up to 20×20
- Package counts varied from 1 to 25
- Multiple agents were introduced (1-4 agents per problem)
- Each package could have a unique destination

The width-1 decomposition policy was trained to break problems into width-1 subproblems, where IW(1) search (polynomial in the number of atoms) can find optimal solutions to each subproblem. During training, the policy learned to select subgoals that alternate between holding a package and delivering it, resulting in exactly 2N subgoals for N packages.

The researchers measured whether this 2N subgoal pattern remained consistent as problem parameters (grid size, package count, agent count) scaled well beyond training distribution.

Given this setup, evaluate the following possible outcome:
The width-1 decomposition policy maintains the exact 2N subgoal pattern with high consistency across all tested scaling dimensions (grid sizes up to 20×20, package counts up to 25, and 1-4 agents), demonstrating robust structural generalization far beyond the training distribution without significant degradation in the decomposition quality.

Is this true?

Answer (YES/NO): YES